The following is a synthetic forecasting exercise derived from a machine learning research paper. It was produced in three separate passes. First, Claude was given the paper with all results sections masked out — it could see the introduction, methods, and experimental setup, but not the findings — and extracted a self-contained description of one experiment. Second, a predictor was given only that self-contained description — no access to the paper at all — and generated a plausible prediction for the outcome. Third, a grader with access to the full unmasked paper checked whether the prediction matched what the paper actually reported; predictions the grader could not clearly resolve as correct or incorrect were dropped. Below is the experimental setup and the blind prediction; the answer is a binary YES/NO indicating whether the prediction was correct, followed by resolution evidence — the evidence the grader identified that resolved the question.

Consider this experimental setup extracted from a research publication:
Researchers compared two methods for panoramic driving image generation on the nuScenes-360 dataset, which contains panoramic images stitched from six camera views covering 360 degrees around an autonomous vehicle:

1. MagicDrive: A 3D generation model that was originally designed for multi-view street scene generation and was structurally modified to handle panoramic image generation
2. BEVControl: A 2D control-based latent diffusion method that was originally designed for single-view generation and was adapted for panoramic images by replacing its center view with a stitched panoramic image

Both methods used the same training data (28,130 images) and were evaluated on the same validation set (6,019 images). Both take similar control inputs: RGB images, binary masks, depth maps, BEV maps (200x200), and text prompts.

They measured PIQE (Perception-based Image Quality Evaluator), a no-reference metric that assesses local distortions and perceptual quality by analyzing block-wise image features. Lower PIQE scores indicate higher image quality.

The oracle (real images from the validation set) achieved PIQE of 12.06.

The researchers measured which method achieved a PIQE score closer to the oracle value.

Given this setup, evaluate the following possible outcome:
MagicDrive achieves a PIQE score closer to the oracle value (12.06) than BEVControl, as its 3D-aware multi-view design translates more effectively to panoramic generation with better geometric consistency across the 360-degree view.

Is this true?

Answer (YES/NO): YES